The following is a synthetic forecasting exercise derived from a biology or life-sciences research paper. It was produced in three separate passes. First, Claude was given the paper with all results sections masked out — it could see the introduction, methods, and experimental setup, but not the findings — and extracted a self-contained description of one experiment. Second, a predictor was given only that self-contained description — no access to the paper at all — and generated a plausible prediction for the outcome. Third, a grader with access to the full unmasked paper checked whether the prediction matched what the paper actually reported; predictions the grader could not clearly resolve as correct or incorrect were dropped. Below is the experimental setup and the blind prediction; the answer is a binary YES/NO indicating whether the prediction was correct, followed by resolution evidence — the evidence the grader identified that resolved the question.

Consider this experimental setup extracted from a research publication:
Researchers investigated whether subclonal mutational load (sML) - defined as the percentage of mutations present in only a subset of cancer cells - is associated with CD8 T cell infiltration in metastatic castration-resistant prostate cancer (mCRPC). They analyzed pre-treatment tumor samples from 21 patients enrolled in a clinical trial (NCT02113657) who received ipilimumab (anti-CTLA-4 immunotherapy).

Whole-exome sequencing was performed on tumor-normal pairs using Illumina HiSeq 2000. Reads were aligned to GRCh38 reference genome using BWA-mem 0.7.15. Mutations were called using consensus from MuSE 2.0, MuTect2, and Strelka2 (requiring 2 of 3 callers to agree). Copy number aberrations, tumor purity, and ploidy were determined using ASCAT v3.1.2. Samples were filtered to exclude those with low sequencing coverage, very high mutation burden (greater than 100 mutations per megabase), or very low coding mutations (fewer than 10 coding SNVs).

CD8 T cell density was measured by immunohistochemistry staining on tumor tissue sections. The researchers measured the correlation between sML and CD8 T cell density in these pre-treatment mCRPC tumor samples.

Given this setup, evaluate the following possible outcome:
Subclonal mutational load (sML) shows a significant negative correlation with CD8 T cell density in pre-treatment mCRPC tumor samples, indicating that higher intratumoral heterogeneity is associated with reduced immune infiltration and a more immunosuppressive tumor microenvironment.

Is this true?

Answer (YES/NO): NO